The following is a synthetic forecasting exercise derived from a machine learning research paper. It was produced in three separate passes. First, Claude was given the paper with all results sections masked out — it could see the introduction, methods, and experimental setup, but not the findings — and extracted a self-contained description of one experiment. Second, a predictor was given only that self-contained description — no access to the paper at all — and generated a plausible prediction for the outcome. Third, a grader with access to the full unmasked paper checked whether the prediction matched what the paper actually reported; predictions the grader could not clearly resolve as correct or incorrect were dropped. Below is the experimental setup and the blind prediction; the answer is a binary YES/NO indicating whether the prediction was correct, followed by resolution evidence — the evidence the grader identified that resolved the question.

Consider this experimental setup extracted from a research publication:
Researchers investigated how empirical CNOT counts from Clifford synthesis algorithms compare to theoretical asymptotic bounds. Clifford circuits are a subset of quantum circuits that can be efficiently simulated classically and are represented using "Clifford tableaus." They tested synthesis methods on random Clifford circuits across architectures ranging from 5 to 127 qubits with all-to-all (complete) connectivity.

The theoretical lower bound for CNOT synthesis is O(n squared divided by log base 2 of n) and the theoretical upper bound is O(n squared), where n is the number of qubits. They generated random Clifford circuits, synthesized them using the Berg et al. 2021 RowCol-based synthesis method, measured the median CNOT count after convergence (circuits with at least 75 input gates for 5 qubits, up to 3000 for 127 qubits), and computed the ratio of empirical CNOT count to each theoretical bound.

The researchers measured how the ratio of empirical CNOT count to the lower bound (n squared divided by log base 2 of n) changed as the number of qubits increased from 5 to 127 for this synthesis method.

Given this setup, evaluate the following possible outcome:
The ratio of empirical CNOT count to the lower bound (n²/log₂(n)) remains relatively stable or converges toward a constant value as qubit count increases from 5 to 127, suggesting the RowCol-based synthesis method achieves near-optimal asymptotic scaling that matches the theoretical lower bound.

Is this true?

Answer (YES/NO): NO